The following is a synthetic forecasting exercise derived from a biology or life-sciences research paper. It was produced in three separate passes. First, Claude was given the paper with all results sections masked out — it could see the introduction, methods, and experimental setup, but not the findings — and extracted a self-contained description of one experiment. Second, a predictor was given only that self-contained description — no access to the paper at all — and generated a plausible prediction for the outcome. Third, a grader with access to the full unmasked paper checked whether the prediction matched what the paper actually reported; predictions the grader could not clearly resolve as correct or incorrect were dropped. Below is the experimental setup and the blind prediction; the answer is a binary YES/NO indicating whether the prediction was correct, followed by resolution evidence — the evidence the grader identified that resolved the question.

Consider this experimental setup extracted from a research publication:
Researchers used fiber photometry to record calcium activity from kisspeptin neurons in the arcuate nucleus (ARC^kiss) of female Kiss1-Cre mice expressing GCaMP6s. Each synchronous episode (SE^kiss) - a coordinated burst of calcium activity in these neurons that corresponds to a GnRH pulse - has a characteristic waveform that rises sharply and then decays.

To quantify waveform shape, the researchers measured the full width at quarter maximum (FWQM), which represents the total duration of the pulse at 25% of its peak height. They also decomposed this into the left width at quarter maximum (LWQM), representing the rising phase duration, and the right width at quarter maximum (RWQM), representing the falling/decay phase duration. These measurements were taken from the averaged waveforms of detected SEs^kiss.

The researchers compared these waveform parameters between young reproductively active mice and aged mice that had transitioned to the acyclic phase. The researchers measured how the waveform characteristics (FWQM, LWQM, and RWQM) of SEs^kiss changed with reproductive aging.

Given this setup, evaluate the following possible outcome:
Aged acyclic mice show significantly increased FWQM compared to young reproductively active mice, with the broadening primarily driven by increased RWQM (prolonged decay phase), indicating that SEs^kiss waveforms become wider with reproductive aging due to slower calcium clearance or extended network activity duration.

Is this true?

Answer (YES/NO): NO